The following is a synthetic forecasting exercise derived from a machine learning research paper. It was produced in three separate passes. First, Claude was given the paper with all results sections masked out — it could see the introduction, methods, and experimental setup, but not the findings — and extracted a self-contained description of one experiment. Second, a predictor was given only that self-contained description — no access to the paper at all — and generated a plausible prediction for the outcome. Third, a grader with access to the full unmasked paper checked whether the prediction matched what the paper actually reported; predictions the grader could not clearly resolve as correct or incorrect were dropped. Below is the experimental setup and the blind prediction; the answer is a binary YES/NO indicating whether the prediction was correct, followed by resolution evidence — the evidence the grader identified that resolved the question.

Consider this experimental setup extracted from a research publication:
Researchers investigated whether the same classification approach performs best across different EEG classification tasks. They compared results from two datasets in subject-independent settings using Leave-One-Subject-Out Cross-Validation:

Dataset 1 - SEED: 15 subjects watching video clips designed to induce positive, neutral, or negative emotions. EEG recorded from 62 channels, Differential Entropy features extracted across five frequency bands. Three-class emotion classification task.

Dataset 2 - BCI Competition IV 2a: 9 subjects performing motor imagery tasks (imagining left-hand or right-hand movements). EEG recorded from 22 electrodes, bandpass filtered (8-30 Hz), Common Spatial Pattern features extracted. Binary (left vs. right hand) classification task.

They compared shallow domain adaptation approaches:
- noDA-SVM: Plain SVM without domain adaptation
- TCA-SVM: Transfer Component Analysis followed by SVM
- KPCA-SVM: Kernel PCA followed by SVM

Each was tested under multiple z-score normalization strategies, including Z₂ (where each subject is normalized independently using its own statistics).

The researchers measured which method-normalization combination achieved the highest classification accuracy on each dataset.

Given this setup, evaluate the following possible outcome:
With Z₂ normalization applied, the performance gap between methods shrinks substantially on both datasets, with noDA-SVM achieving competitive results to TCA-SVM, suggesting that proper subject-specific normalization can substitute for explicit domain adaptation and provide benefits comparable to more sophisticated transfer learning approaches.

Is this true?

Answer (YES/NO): NO